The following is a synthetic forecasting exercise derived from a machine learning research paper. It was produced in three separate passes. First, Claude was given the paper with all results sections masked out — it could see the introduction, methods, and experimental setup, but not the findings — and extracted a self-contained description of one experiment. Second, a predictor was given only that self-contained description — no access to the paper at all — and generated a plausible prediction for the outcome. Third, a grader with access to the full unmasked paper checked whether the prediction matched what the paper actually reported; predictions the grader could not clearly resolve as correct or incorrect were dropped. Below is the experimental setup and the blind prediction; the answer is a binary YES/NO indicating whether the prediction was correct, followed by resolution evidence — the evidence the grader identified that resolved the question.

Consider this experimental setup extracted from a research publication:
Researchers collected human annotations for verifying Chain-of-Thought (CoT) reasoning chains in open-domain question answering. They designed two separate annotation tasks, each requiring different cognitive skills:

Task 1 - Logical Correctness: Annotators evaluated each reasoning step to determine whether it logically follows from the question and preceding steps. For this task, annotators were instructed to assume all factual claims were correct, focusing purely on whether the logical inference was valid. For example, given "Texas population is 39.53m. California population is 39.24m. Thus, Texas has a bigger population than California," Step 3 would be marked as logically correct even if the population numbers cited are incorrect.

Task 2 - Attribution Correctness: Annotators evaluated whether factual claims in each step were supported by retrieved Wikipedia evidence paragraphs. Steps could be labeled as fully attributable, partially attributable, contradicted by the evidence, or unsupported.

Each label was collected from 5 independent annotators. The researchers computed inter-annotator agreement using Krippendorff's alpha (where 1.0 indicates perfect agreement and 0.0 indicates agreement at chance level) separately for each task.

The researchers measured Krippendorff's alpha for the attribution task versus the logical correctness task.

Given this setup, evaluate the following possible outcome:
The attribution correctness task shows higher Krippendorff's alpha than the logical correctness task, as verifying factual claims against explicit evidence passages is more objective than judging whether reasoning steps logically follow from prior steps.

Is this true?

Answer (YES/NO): YES